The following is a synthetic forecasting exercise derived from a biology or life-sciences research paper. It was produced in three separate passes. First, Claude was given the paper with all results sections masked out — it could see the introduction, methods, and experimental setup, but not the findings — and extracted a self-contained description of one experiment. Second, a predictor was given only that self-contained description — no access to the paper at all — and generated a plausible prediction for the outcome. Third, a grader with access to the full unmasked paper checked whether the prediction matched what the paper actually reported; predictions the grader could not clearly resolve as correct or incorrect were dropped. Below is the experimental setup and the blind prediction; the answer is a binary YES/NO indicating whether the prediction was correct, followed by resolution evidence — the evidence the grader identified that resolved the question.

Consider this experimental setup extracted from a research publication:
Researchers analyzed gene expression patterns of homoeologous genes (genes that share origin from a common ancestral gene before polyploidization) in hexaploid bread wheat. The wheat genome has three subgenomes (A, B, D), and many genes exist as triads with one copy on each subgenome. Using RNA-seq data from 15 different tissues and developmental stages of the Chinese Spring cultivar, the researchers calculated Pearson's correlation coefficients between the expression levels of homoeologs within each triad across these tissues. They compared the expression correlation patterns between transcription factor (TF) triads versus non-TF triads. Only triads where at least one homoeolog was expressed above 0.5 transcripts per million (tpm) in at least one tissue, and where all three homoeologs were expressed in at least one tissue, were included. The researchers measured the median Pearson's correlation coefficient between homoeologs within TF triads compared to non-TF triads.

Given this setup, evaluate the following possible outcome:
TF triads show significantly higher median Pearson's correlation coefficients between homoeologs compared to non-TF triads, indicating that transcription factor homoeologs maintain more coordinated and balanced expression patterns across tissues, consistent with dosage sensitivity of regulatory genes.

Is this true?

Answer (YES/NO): YES